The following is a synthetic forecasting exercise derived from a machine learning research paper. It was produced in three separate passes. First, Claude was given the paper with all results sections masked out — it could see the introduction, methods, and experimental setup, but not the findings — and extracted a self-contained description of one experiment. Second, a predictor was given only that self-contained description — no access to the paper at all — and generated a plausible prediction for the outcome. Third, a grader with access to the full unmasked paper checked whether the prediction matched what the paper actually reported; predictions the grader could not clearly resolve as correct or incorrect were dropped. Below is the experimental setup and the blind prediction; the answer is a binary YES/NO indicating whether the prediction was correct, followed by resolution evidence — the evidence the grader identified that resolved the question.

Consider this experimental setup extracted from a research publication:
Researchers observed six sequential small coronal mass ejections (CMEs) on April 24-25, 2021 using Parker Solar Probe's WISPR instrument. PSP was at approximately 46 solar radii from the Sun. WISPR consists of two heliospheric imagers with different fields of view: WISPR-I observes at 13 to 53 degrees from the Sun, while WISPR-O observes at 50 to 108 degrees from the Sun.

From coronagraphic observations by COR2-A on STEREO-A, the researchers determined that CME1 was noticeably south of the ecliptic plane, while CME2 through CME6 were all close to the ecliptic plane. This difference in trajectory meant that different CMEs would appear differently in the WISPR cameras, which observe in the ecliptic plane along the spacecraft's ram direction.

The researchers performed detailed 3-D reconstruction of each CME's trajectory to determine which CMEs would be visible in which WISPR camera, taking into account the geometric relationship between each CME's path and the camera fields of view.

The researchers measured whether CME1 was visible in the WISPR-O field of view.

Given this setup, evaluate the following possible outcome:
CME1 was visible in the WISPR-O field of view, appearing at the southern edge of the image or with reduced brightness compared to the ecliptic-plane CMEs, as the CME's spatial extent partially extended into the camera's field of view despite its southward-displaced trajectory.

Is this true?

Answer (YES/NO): NO